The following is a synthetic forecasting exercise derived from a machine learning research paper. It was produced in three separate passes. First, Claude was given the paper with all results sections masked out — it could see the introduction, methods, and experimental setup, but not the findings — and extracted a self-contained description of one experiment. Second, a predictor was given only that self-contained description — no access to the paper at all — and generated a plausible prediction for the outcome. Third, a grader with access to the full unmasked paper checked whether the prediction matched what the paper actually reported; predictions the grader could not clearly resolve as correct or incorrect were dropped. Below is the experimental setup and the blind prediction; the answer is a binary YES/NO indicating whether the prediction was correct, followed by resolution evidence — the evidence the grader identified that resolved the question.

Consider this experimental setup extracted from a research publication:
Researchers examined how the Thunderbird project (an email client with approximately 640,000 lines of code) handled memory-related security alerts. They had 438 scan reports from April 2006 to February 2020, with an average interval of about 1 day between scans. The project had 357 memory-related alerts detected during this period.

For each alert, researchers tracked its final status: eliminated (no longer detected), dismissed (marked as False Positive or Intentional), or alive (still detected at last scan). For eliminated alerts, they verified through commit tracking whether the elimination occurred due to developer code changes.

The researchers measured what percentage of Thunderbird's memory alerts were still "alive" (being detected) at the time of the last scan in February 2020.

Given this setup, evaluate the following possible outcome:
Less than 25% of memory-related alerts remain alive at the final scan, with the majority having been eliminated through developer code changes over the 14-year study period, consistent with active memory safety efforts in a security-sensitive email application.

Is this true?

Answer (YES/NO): NO